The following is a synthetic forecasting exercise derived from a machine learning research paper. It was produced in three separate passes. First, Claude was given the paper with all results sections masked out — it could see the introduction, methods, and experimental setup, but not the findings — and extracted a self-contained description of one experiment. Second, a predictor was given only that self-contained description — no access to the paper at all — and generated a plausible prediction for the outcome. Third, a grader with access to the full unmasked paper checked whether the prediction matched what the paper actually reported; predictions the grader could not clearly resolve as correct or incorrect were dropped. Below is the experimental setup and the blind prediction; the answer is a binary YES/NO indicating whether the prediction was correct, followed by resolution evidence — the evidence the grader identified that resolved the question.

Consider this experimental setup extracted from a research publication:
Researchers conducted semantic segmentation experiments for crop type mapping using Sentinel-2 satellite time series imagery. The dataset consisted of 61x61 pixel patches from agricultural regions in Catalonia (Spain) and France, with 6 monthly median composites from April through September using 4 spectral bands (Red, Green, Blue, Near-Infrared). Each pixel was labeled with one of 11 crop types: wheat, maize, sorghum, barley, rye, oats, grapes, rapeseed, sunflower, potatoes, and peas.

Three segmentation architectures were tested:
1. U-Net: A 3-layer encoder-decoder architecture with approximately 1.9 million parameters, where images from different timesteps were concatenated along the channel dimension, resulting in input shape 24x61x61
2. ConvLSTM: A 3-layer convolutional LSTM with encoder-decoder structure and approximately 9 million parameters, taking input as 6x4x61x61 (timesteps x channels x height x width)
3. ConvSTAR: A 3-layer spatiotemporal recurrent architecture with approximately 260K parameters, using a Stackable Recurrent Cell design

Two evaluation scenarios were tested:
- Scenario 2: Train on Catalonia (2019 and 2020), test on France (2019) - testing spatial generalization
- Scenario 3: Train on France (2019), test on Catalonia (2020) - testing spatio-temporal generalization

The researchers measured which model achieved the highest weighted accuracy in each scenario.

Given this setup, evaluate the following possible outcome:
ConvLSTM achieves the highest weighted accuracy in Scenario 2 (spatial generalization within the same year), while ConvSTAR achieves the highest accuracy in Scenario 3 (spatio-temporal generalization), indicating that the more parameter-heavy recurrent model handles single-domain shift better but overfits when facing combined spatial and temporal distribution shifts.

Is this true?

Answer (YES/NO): NO